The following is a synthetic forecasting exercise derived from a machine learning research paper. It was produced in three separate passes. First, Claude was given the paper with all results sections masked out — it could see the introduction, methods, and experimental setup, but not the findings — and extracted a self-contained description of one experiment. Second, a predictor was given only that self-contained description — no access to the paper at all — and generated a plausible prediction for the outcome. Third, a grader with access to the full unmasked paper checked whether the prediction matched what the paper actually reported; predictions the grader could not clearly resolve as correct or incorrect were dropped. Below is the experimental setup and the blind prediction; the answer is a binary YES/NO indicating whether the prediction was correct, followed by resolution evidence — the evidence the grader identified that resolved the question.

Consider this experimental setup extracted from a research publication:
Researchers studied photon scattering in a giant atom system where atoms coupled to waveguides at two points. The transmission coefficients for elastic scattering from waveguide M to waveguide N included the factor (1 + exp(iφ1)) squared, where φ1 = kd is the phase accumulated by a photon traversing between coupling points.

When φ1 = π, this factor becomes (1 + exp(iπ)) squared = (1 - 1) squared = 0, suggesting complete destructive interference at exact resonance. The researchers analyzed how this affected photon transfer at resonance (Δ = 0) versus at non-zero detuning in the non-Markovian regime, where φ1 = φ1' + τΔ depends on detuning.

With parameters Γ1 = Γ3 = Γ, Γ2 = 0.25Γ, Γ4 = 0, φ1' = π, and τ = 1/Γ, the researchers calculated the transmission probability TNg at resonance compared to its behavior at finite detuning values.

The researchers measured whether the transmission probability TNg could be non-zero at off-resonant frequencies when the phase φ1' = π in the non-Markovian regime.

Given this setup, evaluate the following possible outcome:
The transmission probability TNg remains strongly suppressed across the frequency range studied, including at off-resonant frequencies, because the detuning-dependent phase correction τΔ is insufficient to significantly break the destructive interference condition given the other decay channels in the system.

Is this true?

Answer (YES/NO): NO